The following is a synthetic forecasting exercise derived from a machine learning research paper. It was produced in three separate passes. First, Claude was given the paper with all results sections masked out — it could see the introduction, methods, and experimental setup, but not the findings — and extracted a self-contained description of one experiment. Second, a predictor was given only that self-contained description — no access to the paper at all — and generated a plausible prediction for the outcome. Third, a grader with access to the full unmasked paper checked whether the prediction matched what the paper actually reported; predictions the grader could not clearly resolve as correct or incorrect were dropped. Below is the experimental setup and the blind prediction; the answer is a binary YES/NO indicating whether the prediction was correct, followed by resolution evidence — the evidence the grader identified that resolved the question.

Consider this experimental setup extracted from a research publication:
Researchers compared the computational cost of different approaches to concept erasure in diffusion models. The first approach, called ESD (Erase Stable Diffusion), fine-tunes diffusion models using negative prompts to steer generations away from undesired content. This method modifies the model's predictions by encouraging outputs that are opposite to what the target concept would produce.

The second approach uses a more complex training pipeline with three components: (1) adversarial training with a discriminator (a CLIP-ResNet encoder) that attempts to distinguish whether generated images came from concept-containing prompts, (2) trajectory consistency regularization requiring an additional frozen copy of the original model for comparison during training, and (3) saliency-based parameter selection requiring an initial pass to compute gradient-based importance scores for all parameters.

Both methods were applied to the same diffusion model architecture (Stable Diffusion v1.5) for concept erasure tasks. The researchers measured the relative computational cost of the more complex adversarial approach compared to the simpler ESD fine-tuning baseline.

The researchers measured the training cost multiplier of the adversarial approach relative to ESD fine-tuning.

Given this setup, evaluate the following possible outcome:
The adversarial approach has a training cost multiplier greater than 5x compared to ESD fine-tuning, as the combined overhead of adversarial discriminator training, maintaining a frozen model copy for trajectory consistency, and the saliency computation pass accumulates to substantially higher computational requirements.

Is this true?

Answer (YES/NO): NO